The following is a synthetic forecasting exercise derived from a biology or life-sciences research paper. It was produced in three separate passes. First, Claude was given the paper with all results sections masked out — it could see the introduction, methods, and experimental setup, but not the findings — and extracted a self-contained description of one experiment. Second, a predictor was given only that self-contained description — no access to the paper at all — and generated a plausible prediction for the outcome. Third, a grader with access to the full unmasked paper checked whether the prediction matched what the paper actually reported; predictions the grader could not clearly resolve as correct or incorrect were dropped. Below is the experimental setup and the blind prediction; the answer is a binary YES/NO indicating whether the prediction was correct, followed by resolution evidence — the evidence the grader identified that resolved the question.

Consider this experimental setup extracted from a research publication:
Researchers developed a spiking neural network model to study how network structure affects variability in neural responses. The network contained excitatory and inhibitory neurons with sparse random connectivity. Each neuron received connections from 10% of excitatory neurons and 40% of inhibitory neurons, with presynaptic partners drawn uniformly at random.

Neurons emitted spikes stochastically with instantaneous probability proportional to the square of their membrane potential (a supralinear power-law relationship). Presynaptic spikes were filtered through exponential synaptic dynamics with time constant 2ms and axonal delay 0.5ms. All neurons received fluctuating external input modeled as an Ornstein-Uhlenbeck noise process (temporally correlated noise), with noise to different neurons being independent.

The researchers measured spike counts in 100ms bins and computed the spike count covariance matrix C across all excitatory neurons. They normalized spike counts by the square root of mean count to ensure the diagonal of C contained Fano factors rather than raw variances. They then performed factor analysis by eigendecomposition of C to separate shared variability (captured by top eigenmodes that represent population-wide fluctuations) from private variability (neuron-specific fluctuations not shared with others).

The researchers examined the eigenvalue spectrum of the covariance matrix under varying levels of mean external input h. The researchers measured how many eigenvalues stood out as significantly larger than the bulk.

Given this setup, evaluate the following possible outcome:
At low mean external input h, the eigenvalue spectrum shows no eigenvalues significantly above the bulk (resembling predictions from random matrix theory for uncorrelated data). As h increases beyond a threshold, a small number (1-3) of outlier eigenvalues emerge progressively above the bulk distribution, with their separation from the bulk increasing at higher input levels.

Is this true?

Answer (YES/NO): NO